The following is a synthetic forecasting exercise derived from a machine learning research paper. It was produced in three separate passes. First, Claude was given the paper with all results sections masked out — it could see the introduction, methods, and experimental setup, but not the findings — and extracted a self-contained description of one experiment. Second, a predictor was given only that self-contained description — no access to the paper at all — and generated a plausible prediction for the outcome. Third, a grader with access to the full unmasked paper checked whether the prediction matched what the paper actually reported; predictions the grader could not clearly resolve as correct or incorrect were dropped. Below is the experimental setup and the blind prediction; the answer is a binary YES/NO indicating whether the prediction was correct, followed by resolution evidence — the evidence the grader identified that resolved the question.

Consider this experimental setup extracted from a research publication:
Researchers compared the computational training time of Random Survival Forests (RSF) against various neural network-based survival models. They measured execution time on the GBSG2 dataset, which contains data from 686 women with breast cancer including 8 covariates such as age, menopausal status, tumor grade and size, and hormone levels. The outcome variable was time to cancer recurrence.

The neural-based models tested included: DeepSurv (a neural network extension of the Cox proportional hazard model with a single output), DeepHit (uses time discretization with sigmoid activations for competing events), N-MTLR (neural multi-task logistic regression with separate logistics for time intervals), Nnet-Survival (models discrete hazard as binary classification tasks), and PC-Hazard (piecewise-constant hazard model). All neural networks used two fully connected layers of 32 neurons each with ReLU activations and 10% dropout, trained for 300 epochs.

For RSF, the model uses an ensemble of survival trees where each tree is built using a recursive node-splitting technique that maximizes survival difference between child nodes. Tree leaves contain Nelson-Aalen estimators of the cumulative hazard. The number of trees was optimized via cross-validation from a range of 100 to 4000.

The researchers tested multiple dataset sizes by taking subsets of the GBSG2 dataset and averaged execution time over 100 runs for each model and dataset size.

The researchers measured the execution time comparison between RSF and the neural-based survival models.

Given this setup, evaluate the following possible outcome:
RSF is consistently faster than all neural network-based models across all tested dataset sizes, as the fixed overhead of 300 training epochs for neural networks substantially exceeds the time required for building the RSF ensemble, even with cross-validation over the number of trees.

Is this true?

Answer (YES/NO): NO